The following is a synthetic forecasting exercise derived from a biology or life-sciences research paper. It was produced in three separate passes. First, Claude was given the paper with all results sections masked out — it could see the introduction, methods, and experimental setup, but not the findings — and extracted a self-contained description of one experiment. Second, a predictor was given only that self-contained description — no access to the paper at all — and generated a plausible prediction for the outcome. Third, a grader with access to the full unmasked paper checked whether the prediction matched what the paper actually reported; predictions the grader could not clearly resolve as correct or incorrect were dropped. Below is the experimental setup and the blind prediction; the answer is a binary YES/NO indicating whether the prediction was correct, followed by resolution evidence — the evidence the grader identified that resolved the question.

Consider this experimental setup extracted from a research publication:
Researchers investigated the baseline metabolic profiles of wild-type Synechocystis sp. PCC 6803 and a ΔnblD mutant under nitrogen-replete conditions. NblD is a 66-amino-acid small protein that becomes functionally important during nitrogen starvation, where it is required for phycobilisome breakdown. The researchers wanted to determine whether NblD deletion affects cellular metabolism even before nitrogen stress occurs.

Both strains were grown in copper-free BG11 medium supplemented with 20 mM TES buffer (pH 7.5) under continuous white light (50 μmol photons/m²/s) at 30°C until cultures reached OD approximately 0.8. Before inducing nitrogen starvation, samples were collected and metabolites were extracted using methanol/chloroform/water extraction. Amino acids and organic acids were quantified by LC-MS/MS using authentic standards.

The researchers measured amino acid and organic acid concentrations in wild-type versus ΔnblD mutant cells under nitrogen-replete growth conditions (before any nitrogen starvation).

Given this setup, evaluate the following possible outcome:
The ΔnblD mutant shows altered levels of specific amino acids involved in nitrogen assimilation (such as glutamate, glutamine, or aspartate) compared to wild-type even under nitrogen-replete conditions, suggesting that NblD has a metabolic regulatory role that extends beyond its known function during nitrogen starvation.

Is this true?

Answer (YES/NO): NO